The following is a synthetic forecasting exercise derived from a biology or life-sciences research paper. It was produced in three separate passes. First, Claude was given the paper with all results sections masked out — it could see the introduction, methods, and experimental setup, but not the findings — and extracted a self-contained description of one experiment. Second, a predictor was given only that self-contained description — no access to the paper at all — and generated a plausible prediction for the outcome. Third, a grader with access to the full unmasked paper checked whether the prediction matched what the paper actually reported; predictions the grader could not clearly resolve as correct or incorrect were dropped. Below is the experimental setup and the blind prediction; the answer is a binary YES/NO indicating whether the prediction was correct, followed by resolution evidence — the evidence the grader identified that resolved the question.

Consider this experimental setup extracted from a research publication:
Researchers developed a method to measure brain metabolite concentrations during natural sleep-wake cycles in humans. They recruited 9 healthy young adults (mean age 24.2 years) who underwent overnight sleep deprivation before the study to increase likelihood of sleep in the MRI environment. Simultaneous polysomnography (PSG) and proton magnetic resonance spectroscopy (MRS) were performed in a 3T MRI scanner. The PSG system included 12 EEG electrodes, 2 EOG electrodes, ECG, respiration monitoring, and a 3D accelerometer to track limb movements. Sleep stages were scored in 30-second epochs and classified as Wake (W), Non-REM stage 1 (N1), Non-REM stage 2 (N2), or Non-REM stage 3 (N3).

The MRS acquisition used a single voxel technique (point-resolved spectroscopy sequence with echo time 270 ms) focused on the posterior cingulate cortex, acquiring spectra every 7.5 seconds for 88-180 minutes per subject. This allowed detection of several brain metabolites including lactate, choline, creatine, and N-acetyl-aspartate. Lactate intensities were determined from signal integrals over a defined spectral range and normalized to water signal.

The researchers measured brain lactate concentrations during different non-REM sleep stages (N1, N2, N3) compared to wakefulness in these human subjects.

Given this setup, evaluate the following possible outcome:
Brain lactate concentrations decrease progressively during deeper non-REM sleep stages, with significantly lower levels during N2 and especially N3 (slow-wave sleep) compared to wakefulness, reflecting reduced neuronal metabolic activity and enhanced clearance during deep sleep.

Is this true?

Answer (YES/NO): YES